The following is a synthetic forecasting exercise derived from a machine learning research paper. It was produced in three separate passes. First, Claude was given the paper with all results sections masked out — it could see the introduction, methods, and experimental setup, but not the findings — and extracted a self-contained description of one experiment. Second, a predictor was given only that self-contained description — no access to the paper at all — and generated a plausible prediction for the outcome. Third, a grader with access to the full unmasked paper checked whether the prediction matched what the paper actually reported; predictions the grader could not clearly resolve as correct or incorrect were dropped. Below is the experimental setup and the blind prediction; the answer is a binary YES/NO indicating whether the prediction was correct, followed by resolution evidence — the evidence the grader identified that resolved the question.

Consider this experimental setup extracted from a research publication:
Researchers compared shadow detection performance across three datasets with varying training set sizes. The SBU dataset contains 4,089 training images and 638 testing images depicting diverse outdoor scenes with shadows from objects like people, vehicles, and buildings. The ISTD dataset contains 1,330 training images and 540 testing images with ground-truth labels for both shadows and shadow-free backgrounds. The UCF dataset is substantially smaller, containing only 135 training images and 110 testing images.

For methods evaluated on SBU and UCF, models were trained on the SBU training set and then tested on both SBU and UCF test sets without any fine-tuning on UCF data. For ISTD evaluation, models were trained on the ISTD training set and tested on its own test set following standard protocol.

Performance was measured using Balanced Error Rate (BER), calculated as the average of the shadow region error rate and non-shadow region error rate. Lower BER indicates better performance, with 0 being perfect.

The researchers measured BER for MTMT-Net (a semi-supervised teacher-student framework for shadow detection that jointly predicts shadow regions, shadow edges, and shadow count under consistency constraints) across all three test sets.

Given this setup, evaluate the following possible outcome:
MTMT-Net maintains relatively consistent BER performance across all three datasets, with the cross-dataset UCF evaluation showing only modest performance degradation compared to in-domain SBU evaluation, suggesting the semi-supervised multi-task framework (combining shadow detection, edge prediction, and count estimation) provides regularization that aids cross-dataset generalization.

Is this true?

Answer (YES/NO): NO